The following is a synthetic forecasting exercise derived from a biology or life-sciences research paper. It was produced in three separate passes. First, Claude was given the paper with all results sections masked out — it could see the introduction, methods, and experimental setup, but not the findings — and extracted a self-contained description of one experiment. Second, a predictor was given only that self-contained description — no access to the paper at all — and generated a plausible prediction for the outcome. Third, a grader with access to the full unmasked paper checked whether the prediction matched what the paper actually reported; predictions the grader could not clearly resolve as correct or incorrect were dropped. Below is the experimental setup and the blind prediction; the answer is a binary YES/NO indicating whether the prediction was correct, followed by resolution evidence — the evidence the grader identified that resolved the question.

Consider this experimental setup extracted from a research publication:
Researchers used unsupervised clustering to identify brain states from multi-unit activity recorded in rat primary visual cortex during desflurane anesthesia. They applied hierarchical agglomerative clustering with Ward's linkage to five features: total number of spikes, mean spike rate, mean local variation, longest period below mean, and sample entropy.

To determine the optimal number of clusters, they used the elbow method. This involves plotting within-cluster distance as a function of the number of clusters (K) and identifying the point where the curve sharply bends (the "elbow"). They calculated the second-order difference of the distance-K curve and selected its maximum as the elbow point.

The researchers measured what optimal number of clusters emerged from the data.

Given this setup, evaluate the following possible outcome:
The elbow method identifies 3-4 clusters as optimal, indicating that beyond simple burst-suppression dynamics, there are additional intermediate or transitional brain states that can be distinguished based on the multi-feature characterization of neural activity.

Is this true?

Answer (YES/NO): NO